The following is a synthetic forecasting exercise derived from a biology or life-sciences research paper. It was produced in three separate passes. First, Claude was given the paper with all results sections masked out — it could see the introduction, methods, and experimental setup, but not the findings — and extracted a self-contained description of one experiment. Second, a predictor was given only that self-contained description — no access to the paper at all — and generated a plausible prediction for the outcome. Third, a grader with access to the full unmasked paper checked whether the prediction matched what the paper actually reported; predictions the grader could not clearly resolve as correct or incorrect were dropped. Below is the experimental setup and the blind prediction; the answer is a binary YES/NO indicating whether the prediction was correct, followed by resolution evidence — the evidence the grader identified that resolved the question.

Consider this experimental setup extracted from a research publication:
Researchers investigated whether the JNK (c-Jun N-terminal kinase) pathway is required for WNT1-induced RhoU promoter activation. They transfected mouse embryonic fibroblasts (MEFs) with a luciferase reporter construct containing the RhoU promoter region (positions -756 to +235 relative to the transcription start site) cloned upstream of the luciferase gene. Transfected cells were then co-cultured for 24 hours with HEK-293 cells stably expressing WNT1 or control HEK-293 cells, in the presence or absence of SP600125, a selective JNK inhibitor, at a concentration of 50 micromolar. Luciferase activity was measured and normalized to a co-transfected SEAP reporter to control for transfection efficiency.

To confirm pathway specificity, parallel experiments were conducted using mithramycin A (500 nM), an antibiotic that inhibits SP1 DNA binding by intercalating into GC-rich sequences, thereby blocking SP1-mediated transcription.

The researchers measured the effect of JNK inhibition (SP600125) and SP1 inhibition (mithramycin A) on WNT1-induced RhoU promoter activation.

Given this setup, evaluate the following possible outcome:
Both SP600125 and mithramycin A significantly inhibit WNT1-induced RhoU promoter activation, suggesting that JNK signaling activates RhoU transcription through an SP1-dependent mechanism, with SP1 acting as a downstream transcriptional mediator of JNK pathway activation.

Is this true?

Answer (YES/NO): YES